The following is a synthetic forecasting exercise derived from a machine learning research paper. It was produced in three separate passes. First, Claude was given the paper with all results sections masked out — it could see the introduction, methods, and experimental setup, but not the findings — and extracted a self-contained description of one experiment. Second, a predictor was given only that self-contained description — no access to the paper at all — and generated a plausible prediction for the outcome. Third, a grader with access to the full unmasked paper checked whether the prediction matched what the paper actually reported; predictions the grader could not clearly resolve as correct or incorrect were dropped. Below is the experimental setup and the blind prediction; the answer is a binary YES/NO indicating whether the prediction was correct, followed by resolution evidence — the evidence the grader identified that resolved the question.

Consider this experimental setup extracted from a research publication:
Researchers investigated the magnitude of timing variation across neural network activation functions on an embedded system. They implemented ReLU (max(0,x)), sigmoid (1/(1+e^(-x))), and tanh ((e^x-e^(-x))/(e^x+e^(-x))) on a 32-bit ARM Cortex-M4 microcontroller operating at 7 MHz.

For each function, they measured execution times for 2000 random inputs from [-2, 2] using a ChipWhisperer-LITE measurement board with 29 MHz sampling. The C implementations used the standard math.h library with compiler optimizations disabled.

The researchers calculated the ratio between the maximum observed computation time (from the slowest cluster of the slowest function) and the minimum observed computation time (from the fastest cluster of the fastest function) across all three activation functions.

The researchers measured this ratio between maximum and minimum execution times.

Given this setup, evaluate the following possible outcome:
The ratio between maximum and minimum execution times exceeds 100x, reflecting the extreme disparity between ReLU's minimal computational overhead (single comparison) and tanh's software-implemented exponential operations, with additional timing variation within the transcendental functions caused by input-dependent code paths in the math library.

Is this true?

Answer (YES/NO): NO